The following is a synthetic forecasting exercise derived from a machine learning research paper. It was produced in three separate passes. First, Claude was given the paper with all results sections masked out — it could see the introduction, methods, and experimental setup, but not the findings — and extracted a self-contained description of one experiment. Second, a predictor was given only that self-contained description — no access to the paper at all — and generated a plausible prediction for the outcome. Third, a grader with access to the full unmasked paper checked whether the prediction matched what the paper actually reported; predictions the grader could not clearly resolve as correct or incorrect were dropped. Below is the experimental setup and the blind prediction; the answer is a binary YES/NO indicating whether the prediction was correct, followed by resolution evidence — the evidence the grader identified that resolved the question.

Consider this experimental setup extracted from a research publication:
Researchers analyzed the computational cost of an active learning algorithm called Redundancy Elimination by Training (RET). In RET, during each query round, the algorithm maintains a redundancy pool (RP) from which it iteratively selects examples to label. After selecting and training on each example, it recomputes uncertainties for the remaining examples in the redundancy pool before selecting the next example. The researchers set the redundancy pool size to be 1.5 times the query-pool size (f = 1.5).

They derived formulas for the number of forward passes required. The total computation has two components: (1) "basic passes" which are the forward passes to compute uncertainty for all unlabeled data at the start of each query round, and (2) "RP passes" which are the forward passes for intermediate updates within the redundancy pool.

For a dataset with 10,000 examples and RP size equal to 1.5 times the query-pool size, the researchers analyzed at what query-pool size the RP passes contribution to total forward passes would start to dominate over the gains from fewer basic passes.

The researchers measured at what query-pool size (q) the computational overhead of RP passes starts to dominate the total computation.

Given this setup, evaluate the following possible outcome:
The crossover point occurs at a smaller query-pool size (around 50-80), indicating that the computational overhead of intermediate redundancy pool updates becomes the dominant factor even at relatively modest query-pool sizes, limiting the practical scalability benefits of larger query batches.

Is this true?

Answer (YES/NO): NO